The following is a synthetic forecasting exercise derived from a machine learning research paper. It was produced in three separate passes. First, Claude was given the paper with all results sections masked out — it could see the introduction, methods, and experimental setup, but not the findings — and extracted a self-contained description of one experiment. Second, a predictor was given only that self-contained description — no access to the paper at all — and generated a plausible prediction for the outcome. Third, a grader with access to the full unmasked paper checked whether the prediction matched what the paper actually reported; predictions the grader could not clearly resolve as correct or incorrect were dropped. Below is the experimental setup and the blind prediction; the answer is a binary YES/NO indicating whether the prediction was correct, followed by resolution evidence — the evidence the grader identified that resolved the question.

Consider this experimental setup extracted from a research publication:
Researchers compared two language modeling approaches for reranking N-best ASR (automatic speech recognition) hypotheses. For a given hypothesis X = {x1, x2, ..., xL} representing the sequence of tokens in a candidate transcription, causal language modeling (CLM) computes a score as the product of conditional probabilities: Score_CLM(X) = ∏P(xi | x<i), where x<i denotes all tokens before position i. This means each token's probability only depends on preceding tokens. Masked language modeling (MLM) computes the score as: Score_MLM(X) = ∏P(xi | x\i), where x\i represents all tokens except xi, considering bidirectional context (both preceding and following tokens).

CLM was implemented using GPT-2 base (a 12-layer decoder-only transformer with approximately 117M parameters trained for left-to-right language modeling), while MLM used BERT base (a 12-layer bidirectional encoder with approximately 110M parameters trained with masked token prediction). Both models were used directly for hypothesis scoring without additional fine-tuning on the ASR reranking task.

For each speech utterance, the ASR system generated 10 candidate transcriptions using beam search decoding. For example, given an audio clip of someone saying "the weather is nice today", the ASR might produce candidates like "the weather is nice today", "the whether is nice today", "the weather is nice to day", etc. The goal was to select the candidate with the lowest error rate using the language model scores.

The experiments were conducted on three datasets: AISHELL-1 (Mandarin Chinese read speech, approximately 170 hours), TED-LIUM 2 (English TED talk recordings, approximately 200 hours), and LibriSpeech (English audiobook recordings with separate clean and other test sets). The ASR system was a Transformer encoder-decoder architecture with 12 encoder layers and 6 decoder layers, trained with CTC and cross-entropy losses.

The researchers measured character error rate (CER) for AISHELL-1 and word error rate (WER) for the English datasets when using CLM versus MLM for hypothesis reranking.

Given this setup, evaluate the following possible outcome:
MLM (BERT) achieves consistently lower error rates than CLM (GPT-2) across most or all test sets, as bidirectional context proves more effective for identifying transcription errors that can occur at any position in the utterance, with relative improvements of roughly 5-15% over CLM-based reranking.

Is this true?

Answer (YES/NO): NO